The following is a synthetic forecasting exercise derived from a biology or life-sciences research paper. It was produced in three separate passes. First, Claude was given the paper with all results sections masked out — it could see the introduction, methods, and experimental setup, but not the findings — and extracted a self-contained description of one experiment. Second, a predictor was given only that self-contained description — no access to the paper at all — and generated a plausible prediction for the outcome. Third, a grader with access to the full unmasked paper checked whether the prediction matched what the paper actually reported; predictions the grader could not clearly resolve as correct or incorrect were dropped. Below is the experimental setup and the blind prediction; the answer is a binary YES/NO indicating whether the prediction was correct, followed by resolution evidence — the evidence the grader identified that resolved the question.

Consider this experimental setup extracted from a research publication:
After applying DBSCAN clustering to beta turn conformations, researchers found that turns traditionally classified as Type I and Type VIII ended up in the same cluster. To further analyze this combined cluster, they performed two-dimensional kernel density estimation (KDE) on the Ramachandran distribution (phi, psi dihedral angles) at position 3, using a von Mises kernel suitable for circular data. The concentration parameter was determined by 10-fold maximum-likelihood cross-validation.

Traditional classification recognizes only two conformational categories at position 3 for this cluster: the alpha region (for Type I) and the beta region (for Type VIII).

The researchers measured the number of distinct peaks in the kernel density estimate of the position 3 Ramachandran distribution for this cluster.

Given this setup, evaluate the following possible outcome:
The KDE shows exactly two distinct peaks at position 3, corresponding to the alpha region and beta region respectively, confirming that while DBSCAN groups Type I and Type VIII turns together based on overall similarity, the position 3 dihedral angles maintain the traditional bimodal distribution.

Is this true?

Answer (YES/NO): NO